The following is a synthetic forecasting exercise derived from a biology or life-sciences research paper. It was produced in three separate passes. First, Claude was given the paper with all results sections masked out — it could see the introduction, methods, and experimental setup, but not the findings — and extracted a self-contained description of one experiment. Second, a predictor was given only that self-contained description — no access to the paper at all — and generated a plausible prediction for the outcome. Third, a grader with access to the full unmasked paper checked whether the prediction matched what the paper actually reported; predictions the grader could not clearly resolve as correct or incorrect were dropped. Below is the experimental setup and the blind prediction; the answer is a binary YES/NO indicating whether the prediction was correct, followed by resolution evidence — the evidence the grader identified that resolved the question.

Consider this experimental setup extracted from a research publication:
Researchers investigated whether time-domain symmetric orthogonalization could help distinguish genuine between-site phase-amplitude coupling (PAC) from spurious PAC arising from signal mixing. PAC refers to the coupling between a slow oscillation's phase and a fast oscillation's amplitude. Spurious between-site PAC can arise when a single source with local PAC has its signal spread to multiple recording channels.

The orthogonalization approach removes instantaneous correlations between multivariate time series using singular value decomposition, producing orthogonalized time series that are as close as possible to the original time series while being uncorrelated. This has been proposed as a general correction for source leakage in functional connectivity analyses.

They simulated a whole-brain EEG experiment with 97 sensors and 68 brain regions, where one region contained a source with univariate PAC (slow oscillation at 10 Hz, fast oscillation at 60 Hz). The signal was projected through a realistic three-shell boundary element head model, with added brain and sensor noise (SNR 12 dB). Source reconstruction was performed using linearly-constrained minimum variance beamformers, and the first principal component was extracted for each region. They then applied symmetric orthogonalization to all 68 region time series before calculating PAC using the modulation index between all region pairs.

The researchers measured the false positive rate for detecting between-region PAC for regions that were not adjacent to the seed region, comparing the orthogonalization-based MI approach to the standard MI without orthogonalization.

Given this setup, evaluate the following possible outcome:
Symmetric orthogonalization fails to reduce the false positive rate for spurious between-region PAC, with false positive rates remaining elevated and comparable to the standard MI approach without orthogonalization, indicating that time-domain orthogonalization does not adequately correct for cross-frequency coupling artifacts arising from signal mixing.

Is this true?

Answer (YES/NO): NO